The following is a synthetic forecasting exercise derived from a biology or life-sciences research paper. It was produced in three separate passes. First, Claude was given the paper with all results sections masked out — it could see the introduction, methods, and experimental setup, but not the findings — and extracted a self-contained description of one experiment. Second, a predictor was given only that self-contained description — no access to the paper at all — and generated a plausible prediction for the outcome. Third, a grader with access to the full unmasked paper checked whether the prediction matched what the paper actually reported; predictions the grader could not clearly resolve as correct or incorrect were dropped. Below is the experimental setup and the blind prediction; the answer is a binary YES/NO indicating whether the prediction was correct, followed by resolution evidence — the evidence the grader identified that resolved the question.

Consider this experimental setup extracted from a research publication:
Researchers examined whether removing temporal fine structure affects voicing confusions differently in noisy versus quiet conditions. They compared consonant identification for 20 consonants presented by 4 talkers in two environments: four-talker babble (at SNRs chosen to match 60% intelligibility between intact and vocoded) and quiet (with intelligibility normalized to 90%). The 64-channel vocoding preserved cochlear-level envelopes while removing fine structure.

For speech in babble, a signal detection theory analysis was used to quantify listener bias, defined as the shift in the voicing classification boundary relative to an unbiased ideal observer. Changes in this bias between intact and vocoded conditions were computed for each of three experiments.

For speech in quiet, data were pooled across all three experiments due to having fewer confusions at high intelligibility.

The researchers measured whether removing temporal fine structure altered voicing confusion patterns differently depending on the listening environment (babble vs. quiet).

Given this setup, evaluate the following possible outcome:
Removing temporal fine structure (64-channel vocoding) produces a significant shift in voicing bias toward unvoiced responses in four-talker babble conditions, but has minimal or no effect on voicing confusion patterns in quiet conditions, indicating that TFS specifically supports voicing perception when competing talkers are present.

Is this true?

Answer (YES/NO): YES